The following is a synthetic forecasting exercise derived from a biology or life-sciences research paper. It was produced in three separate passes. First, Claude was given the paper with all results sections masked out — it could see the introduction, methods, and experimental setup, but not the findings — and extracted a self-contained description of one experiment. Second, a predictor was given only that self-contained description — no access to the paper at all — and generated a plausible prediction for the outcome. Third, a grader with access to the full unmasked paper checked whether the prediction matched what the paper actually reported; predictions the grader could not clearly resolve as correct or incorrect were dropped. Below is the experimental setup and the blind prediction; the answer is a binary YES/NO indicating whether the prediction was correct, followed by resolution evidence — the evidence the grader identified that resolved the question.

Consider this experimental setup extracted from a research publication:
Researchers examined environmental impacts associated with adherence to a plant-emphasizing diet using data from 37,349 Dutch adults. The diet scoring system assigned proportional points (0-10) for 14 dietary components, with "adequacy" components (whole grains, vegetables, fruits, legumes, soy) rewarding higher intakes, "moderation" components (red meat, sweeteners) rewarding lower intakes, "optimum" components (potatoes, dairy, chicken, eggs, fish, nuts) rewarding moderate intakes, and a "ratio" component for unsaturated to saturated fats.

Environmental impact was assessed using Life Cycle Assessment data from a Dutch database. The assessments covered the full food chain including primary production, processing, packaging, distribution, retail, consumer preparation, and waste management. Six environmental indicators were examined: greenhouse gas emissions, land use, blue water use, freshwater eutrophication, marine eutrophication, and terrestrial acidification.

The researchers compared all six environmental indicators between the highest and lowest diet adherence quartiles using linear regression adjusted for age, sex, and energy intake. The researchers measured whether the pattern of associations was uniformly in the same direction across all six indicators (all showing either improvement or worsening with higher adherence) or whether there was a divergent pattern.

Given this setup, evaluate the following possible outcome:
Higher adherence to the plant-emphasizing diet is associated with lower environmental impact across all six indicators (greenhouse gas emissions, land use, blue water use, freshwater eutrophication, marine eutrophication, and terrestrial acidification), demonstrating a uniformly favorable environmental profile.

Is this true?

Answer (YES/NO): NO